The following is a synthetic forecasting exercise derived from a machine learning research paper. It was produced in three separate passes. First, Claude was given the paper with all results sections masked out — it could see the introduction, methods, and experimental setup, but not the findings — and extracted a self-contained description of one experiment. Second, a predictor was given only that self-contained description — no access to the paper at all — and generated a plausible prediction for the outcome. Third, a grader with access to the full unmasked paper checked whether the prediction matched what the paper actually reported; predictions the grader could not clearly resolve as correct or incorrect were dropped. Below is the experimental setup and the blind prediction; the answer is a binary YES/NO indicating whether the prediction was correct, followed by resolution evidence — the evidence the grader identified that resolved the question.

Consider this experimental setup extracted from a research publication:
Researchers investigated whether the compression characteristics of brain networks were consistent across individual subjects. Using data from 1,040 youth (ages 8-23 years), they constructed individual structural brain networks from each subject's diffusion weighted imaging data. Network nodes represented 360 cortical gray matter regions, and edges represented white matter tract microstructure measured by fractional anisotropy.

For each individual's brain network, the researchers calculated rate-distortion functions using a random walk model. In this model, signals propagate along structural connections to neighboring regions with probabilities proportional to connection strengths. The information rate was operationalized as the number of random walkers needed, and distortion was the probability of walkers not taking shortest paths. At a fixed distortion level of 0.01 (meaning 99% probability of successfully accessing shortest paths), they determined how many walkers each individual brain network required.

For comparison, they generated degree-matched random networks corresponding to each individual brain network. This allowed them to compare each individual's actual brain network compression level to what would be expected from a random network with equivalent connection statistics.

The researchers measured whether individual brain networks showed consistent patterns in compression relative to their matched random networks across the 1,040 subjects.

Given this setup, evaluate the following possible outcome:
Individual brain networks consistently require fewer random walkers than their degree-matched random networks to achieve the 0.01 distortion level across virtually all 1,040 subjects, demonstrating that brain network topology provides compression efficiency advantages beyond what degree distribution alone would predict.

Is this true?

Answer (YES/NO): NO